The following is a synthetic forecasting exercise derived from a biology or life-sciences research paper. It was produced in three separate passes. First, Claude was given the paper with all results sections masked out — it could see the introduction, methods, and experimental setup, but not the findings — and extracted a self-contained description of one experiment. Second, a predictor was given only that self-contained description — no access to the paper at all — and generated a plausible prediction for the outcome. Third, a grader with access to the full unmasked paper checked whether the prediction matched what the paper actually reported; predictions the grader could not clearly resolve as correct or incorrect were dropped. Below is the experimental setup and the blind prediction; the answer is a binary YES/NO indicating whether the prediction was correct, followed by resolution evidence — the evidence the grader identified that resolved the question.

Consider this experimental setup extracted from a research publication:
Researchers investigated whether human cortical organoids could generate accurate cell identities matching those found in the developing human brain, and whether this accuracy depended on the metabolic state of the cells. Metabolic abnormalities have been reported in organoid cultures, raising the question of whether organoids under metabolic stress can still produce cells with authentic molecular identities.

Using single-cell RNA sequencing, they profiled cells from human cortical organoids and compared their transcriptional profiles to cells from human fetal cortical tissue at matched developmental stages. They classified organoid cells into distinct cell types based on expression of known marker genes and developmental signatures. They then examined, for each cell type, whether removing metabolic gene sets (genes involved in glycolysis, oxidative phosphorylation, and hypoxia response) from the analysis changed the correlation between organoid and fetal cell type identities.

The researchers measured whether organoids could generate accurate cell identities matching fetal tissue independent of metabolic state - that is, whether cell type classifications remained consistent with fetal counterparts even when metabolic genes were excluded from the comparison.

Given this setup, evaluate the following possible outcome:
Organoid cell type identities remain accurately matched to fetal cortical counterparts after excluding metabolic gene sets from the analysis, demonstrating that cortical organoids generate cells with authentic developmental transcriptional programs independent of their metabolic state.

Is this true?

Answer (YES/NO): NO